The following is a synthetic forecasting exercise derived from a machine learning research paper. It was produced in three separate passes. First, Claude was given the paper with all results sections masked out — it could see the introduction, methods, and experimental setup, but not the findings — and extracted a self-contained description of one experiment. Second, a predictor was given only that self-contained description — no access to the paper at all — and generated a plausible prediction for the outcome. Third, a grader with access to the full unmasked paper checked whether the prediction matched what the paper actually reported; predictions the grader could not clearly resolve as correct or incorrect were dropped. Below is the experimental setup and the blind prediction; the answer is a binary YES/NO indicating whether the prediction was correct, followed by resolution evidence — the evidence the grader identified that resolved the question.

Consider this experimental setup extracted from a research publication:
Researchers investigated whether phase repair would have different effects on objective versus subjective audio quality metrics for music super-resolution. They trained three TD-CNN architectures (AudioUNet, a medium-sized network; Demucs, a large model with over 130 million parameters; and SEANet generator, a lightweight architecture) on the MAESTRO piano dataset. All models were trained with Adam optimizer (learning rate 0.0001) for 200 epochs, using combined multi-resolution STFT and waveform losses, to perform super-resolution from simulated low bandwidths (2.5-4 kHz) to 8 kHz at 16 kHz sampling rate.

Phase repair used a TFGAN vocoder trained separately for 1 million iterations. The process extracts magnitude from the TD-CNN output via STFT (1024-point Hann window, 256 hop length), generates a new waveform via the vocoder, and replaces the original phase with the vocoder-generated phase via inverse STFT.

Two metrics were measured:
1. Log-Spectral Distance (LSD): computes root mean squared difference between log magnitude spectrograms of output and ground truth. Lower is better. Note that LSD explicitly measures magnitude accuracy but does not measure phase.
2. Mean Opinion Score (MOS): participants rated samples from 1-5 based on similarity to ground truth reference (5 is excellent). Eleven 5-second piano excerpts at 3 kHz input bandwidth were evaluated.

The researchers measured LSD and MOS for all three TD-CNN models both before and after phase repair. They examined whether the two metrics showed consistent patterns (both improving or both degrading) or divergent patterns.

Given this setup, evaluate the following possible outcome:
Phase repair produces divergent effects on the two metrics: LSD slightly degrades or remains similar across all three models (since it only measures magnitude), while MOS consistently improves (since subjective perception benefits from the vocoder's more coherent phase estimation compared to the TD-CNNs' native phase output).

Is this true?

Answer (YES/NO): YES